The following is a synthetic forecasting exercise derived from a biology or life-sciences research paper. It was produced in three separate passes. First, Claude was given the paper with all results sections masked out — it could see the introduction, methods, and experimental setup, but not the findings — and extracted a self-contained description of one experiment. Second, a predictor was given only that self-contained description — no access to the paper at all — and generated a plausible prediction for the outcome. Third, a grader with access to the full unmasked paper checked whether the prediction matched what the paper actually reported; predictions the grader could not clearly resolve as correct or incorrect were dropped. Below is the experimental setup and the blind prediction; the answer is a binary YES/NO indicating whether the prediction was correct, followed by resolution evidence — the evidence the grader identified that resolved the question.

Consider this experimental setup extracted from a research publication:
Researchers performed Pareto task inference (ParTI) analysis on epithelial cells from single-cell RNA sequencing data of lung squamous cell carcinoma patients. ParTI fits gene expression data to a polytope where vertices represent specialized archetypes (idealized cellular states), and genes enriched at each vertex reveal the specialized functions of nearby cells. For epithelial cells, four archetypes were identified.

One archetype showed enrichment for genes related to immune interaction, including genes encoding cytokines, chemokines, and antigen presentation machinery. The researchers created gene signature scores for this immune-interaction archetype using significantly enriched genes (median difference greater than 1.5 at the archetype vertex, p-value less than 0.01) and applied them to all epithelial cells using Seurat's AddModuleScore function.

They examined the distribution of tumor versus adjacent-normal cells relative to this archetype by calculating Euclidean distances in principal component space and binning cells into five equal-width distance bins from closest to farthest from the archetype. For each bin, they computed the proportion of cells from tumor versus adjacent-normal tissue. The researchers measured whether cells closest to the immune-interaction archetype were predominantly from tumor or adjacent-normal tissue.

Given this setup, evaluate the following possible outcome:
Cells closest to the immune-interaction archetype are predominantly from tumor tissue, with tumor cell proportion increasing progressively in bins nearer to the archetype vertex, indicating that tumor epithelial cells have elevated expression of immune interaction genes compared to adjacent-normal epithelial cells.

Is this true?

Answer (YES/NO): YES